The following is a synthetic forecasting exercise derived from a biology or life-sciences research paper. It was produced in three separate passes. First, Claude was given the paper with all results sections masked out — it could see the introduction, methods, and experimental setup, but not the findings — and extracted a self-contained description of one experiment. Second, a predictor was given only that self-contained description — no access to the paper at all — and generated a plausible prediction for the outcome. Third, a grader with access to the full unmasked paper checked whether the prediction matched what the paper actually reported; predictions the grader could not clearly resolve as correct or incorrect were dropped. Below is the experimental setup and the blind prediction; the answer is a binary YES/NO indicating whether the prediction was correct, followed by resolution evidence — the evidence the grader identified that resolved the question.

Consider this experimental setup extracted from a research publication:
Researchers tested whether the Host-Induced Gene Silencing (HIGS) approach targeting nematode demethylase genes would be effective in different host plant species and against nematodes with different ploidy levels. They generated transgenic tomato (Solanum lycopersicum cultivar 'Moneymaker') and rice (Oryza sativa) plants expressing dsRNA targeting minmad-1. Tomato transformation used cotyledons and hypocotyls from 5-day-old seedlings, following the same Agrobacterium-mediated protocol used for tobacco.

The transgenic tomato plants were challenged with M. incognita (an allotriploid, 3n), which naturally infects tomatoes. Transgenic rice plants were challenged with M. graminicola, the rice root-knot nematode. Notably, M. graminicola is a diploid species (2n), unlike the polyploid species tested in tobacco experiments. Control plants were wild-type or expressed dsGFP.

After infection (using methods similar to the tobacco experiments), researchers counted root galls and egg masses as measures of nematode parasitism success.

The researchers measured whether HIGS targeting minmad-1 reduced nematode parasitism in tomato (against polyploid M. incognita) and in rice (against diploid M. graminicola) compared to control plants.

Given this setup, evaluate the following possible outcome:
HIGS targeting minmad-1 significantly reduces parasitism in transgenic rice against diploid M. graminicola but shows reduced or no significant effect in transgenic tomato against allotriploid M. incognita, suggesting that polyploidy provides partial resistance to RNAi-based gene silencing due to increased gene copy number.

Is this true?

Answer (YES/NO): NO